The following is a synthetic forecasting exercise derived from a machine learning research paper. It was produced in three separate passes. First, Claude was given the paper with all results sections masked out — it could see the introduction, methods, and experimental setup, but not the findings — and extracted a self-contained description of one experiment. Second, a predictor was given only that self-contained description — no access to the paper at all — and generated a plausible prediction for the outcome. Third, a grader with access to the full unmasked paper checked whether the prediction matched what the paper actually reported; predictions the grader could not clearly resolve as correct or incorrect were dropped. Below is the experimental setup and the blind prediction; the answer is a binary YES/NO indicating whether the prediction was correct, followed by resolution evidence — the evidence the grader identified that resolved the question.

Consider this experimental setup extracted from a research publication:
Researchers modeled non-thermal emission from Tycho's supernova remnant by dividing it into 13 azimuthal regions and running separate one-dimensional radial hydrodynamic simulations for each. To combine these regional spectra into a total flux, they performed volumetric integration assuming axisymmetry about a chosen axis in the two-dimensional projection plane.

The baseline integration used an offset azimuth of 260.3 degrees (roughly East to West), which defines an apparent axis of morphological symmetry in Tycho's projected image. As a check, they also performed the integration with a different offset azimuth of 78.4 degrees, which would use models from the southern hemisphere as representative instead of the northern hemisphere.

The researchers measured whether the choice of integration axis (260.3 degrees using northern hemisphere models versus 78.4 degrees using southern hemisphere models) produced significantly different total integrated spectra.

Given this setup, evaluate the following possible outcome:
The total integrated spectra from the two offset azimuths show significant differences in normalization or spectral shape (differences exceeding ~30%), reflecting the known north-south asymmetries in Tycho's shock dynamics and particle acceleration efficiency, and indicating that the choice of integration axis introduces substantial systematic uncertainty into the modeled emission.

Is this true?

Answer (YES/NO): NO